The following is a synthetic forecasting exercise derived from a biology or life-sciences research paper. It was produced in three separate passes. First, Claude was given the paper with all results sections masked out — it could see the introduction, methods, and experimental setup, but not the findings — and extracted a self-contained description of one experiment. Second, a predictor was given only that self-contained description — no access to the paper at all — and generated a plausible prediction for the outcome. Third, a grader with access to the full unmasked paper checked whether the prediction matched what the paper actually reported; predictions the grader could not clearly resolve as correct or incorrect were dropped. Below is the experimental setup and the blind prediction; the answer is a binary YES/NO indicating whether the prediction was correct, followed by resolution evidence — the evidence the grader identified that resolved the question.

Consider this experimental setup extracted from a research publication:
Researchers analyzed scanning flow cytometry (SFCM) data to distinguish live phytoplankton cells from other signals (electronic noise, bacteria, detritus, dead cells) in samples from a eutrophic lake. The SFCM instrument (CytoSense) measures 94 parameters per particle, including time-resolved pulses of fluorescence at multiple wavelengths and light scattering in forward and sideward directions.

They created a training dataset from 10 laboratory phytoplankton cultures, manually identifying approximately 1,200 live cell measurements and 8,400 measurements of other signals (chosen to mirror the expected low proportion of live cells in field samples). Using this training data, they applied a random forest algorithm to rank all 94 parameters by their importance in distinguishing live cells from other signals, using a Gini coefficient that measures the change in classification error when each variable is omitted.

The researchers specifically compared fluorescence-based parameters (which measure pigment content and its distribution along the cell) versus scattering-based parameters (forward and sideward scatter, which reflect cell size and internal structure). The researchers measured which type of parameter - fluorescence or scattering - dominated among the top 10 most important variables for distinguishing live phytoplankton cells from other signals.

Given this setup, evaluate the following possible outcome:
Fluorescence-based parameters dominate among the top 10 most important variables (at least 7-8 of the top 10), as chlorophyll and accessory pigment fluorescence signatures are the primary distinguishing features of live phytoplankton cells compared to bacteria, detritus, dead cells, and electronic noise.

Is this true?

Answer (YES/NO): YES